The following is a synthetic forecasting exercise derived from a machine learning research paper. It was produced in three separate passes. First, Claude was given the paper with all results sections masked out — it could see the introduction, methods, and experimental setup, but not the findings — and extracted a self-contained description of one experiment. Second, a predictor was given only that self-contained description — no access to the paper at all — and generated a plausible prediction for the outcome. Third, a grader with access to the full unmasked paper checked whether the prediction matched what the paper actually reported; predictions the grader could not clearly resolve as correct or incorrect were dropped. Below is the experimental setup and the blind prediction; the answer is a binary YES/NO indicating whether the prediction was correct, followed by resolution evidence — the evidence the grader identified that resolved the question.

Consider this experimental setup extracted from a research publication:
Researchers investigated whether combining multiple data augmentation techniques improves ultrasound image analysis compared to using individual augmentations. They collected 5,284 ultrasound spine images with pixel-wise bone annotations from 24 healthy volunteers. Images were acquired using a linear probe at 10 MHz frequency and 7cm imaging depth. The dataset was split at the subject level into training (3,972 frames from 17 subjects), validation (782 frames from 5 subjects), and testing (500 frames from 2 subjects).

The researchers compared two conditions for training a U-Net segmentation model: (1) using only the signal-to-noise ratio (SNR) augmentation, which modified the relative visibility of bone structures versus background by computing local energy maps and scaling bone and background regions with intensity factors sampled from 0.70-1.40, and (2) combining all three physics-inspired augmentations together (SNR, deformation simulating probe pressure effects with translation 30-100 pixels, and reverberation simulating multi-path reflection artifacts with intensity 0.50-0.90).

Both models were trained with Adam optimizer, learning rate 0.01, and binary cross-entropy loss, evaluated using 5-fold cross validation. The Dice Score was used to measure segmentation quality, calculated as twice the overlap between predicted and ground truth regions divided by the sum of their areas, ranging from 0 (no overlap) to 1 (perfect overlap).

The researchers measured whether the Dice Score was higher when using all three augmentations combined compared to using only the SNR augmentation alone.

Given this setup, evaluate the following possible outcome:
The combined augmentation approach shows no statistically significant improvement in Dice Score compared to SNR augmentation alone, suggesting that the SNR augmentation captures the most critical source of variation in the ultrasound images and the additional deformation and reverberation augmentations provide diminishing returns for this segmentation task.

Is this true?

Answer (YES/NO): NO